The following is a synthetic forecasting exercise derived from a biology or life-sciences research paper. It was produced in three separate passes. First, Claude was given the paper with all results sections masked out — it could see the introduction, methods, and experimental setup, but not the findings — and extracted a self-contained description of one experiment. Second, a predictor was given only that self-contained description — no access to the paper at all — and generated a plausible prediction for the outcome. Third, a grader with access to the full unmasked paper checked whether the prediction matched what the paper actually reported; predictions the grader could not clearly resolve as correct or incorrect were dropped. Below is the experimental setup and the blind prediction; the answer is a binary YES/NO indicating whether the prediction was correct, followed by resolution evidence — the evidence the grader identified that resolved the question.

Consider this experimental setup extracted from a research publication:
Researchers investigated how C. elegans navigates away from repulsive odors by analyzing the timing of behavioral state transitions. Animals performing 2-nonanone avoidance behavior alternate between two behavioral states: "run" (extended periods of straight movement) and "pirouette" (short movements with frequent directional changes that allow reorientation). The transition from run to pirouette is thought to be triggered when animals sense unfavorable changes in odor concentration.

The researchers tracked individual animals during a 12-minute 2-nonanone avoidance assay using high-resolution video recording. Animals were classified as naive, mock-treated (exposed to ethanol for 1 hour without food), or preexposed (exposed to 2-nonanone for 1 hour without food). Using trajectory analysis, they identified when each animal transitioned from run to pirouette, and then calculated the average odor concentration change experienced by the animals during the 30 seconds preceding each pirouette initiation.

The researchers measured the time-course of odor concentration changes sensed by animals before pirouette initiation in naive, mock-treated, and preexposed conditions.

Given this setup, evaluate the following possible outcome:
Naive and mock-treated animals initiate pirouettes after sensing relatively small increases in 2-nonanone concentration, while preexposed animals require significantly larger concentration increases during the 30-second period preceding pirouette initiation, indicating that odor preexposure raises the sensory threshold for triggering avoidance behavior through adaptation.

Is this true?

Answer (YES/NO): NO